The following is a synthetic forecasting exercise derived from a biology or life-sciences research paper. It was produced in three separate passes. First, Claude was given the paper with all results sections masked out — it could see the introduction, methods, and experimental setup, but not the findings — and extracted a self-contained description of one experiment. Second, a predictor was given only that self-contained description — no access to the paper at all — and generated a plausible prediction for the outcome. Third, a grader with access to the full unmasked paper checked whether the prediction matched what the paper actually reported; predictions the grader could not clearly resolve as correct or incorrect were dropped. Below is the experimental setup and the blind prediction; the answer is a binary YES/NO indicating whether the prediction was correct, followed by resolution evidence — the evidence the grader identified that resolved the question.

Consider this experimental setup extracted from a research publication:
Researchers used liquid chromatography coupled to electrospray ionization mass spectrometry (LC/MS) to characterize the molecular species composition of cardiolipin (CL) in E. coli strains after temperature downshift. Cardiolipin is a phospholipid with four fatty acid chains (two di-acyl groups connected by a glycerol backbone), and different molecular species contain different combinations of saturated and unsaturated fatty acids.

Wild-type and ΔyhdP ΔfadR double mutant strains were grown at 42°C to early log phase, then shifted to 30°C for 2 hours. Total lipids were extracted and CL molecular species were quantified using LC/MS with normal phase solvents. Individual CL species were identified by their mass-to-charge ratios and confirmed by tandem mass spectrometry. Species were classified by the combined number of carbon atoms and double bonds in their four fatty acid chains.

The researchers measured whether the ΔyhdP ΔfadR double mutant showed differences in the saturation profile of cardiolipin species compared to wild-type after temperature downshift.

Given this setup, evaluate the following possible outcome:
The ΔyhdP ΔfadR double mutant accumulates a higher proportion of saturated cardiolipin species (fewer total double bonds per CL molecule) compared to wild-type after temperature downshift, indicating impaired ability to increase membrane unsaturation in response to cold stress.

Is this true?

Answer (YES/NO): YES